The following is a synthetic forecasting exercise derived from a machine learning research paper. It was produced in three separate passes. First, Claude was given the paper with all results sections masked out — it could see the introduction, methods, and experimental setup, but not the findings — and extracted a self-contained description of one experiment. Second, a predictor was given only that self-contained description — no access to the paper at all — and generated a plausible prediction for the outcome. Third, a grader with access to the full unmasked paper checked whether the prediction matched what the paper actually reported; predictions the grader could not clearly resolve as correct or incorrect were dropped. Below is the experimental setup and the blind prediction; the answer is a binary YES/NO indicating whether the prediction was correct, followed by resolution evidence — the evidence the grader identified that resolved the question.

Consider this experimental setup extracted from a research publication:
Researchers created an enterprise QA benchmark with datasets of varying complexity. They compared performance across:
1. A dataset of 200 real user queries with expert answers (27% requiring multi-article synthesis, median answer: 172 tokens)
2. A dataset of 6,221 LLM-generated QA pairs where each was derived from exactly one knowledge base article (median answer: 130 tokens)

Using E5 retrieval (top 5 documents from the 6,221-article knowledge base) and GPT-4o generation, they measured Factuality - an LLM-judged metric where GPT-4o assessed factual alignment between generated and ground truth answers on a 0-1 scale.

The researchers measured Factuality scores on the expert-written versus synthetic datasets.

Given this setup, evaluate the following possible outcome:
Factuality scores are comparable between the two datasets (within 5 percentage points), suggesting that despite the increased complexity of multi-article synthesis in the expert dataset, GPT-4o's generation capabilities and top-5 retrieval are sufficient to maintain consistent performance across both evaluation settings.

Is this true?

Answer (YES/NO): YES